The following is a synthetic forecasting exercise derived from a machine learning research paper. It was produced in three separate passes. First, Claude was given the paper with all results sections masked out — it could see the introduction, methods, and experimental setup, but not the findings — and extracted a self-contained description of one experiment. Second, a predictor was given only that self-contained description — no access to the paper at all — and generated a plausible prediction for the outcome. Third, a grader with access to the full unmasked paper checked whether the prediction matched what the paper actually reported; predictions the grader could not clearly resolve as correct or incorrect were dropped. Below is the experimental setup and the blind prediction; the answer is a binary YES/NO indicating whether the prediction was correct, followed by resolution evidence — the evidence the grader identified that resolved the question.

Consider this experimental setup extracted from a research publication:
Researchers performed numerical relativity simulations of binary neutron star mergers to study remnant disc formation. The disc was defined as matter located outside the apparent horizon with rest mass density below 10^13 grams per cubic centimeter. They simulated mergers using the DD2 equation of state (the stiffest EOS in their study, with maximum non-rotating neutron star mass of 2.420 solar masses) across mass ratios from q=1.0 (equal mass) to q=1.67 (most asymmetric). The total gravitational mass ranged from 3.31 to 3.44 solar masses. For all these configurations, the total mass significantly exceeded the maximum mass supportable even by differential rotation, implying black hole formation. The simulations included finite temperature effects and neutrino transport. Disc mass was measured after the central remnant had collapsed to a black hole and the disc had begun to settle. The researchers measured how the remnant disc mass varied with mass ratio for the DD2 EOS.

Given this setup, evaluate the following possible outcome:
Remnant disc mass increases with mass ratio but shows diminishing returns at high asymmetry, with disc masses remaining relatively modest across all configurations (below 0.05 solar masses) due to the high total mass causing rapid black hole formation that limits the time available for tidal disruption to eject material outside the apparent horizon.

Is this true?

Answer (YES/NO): NO